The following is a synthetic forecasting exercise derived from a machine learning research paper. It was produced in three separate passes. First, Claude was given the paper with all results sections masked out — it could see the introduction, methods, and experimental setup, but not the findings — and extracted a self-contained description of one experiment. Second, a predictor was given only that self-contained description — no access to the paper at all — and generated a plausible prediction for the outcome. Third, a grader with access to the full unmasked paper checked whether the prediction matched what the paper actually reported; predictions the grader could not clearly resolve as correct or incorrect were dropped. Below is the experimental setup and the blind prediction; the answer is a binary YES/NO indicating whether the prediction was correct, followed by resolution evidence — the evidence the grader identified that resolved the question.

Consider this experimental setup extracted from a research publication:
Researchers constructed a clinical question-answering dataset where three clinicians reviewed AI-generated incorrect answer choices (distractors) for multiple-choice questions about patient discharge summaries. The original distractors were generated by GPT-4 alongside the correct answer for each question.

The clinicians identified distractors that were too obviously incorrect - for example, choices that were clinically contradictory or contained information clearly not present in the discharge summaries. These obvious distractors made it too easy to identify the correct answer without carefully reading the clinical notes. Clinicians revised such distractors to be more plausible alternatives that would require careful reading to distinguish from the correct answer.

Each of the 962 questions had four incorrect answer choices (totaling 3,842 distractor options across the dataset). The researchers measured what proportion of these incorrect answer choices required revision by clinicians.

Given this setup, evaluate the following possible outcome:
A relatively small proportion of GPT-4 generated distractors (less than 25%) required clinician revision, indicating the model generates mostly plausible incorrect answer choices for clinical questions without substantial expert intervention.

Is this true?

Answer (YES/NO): NO